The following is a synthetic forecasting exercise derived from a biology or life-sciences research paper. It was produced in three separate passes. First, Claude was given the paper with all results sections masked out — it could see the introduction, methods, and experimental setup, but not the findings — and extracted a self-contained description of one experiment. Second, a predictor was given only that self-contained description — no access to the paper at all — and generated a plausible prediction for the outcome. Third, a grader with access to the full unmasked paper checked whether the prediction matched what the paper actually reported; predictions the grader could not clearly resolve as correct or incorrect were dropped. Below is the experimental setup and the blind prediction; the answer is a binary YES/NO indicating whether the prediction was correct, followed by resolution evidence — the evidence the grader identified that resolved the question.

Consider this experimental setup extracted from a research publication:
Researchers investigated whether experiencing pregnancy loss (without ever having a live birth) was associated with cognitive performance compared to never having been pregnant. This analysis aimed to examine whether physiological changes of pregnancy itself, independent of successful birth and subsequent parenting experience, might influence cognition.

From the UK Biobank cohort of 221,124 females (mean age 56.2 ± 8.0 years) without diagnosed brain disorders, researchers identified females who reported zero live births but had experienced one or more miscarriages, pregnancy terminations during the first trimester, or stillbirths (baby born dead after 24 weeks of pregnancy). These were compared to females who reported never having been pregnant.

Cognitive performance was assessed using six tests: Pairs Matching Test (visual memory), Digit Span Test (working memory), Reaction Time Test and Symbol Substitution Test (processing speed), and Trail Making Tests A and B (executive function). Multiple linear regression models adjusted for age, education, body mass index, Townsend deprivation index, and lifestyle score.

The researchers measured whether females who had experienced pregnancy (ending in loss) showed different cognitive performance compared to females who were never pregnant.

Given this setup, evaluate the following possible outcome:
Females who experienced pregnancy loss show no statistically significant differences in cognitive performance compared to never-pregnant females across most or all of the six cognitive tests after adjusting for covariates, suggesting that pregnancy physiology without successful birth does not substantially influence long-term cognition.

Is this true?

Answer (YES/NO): YES